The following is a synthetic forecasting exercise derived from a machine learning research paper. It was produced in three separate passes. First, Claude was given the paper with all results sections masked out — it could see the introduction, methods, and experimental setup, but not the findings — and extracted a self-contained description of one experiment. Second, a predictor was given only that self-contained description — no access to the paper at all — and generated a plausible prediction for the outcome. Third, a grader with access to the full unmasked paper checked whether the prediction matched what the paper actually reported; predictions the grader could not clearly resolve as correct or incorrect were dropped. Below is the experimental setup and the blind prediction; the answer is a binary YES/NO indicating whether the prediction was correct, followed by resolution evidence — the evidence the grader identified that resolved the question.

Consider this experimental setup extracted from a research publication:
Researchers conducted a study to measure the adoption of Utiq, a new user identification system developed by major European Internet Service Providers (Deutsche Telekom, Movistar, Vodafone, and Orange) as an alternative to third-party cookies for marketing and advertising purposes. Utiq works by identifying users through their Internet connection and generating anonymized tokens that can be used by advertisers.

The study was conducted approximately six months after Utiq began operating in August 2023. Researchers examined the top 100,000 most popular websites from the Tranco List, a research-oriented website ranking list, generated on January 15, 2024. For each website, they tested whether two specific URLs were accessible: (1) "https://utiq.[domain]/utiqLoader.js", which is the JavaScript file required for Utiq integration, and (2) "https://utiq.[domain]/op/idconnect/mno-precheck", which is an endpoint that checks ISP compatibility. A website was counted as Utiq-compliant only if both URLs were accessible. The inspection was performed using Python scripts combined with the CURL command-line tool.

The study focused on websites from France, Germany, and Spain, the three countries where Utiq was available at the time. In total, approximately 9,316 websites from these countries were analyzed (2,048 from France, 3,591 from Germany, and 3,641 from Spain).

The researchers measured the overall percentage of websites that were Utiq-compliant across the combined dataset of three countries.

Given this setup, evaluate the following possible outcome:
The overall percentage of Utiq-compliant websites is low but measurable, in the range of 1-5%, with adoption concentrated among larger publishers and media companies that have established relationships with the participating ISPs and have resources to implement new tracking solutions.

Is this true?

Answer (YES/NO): NO